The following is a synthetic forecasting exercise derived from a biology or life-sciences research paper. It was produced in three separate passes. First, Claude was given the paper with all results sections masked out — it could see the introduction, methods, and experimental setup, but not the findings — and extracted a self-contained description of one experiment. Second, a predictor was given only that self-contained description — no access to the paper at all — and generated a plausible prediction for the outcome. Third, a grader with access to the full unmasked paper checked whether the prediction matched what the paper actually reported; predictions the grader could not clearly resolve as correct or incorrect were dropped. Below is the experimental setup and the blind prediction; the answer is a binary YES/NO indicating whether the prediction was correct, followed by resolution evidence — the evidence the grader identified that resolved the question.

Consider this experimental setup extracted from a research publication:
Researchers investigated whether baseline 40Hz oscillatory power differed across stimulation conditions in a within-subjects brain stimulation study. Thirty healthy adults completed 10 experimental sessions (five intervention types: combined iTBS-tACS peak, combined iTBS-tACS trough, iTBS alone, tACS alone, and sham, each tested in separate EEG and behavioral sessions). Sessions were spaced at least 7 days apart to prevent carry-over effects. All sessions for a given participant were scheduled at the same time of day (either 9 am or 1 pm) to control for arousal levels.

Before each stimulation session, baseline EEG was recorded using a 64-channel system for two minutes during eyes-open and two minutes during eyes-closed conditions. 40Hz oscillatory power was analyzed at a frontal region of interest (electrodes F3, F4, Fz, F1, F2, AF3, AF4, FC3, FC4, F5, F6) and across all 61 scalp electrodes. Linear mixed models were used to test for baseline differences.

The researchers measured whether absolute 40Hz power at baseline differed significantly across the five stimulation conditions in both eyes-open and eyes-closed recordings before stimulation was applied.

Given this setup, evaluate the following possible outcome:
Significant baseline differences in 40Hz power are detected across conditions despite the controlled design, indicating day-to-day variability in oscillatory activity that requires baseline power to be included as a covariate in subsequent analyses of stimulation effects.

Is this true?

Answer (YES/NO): NO